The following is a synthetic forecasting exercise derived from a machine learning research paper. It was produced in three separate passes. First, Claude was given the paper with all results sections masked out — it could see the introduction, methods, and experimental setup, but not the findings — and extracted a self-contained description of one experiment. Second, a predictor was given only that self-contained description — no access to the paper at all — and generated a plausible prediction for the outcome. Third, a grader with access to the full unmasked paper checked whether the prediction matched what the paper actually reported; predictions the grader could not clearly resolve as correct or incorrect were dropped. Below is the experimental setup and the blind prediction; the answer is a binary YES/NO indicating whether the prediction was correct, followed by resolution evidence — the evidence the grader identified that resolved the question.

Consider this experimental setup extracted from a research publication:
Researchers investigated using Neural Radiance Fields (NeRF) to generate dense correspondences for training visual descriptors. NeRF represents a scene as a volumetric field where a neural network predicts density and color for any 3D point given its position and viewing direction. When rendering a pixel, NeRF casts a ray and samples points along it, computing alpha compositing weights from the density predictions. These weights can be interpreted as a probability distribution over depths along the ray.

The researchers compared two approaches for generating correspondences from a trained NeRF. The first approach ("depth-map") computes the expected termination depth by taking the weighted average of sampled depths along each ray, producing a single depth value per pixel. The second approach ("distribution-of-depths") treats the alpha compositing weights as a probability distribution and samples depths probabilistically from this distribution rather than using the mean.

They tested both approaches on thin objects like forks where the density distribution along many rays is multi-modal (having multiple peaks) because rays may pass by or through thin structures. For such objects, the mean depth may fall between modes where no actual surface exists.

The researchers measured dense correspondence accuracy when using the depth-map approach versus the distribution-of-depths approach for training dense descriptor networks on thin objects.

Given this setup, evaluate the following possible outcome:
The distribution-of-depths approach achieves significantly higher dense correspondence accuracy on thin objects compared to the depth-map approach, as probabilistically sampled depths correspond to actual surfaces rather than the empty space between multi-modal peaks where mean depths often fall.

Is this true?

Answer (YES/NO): YES